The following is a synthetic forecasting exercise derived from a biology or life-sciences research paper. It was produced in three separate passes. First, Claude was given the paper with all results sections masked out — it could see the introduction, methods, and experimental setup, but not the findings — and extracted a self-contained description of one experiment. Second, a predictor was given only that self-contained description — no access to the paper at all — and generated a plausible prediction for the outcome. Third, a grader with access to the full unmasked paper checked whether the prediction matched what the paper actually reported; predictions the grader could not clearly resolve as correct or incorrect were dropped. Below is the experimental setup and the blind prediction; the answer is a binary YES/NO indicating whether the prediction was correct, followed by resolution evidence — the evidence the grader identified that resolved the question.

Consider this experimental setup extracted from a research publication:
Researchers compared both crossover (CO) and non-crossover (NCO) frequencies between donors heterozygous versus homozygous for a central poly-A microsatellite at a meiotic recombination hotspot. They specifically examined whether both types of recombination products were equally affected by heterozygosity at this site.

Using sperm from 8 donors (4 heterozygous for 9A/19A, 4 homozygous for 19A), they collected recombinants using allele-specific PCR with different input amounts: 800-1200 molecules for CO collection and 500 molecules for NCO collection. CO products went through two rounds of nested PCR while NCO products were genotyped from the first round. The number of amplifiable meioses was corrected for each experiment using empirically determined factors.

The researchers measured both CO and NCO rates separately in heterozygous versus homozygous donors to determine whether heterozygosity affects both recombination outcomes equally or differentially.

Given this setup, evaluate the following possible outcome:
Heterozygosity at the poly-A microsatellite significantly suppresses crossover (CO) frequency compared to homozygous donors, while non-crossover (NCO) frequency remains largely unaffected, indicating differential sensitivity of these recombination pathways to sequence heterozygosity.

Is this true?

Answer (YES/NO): NO